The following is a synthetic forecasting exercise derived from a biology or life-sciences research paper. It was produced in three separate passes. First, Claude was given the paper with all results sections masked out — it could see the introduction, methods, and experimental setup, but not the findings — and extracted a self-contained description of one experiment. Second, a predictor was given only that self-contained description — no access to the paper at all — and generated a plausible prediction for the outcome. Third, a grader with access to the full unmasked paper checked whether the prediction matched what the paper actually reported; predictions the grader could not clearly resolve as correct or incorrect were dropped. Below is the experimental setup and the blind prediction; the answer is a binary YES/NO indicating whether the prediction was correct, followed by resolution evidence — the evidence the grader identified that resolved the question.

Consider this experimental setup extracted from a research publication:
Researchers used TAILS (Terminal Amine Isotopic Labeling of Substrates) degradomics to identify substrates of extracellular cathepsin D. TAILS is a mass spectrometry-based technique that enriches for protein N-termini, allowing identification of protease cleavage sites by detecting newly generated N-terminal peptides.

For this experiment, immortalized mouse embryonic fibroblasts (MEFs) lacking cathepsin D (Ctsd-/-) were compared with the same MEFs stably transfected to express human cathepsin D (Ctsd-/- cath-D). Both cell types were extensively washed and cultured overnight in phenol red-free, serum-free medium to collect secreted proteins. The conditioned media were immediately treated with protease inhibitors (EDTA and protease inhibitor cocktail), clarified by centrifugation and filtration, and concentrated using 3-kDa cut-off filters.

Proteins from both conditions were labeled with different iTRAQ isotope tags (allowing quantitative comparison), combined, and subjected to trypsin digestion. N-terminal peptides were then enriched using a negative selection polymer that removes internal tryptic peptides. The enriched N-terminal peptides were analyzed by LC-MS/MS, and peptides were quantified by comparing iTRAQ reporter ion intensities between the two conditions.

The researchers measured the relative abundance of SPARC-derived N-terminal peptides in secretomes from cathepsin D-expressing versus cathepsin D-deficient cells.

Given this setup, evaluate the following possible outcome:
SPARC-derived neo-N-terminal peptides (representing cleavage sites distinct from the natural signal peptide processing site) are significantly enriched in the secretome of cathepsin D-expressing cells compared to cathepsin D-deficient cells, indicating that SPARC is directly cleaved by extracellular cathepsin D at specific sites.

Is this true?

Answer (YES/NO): NO